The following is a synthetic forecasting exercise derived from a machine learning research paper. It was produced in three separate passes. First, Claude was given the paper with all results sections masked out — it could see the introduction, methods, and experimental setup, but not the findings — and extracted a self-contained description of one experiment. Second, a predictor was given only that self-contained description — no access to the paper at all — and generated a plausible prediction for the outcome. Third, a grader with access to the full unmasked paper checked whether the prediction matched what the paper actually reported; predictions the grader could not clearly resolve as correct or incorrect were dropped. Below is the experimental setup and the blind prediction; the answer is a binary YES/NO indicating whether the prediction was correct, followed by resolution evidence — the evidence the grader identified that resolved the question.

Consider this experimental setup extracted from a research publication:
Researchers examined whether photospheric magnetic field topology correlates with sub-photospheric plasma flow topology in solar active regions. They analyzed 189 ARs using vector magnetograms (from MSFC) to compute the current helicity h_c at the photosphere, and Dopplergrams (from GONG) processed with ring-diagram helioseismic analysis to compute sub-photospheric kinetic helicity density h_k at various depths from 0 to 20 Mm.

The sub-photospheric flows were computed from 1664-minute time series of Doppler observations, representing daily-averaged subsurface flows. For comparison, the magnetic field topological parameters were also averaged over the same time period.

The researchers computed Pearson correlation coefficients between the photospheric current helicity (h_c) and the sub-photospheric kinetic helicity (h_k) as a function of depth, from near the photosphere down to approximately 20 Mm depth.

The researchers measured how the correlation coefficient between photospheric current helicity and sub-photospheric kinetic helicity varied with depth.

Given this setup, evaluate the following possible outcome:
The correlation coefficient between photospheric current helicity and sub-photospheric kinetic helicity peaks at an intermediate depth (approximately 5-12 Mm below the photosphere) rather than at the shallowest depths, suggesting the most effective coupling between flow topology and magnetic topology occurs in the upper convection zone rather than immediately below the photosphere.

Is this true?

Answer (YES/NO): NO